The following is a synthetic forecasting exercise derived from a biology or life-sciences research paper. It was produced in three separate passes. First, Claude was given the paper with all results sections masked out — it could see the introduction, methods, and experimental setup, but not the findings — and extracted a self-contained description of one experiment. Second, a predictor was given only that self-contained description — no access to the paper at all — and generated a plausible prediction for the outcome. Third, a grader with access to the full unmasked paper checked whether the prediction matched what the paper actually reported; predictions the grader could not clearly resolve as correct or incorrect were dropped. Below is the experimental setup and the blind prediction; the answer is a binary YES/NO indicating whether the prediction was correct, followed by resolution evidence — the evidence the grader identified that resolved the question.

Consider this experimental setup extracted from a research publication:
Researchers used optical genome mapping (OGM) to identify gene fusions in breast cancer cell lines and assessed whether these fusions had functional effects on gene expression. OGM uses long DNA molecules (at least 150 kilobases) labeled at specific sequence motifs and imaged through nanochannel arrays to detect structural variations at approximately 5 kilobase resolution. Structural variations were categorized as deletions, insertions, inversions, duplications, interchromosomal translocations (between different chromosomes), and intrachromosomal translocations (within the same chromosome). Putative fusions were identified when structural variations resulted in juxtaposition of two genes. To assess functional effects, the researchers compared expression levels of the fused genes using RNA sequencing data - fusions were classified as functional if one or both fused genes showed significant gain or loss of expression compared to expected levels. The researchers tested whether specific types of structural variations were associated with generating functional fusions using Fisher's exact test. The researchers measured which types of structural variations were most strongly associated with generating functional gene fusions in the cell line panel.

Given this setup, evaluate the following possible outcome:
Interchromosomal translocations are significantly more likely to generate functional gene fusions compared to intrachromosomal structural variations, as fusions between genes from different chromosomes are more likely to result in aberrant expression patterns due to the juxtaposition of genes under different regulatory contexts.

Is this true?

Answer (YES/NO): NO